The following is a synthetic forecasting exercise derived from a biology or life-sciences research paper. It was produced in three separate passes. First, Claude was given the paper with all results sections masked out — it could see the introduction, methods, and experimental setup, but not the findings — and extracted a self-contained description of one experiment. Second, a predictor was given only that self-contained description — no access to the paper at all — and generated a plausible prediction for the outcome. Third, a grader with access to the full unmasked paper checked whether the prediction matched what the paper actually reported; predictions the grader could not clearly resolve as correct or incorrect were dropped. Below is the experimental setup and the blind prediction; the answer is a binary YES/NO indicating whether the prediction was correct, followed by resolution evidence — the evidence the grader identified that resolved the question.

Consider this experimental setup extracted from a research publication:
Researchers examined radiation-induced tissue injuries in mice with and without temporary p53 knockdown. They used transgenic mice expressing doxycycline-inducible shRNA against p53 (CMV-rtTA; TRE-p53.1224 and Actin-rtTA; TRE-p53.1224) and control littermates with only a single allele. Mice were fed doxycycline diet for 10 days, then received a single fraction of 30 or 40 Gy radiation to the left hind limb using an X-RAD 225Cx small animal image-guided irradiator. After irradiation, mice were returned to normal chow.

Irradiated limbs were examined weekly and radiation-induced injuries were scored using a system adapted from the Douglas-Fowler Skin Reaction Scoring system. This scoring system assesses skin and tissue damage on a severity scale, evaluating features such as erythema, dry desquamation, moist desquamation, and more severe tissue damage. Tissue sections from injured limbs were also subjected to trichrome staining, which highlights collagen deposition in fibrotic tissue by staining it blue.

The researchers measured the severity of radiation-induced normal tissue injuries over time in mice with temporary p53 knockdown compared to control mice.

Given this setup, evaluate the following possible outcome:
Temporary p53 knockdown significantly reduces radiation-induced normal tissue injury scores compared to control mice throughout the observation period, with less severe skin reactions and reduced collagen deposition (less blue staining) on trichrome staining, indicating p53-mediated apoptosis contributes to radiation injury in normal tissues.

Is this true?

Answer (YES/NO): NO